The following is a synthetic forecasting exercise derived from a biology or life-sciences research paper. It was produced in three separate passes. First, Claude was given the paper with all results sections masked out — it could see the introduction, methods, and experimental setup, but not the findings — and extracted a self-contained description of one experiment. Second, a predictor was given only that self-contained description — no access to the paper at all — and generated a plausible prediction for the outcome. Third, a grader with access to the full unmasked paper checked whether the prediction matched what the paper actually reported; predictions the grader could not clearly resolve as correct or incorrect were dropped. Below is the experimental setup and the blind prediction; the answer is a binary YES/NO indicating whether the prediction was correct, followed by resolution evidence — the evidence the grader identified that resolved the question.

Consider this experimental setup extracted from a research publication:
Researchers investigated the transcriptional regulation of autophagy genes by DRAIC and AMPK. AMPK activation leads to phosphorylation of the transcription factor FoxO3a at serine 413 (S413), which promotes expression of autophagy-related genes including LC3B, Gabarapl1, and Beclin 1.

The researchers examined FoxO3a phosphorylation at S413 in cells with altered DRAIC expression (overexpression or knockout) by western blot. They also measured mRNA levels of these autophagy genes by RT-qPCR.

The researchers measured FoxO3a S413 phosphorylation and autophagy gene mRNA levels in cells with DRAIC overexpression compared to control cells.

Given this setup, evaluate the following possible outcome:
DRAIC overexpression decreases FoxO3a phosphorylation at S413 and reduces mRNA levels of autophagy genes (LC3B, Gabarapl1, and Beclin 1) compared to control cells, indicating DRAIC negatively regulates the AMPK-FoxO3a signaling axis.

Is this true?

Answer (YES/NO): NO